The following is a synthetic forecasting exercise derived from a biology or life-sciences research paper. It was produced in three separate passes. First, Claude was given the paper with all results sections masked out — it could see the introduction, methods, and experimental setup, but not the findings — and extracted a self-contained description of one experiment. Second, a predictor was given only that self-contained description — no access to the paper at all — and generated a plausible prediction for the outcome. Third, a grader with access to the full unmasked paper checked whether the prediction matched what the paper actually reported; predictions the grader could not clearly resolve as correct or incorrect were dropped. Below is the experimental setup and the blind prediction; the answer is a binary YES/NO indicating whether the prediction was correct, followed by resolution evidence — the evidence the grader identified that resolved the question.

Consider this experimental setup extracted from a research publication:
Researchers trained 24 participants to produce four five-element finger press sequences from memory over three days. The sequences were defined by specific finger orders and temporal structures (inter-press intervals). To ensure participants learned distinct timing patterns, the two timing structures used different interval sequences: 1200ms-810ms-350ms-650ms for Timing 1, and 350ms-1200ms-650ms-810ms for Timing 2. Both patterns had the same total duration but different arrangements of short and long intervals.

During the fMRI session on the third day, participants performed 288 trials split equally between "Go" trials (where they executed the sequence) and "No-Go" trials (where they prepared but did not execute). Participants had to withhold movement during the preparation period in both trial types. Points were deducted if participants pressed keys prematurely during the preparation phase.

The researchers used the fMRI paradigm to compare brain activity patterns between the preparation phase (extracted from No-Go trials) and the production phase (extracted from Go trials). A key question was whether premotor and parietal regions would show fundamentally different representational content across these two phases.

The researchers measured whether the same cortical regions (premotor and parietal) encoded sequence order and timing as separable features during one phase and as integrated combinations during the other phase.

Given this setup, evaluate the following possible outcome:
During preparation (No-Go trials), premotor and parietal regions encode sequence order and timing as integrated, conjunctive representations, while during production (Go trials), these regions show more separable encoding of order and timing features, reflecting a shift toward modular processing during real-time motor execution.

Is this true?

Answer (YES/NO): NO